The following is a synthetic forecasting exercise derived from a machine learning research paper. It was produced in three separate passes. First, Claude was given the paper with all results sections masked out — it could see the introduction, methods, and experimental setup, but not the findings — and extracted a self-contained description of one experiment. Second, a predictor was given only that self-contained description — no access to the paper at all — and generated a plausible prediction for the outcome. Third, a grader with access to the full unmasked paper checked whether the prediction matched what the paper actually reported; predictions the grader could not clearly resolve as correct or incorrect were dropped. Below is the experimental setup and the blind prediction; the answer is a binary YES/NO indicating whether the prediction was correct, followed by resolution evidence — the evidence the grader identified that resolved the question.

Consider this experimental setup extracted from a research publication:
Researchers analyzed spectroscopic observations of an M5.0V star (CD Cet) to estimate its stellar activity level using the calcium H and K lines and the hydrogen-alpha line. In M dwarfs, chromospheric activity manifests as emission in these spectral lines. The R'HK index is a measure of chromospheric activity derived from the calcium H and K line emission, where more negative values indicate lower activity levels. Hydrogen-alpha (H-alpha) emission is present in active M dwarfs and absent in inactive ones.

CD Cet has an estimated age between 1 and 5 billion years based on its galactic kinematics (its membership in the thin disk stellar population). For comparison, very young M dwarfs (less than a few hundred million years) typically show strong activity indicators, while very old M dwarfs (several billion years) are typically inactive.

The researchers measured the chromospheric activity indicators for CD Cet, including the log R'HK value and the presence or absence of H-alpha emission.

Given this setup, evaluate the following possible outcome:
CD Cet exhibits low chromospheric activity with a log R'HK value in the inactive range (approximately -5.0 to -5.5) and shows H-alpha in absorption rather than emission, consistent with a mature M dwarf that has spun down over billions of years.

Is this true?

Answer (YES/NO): YES